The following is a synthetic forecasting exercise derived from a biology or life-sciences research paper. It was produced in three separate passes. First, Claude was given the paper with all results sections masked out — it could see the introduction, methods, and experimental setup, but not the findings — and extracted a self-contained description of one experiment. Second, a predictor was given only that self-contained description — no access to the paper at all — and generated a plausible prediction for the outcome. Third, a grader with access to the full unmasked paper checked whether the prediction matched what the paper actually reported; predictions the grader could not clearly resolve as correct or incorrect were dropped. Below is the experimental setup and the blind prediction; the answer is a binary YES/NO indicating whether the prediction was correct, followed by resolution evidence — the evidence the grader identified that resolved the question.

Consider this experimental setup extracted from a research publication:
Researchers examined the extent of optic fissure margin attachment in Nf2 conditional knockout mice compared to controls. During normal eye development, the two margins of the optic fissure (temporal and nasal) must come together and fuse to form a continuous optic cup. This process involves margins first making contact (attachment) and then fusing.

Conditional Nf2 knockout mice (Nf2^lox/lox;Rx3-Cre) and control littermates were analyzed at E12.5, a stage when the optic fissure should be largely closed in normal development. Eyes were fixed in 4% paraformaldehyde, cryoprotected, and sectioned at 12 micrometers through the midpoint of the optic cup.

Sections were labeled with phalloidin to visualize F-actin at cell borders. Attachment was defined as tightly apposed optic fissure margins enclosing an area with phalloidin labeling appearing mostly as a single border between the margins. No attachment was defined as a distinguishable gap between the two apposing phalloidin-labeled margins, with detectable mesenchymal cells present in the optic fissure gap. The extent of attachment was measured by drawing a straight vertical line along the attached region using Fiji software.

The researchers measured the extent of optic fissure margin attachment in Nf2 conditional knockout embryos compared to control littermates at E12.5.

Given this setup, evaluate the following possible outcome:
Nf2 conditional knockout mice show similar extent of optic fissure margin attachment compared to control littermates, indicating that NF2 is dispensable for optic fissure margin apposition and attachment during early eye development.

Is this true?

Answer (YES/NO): NO